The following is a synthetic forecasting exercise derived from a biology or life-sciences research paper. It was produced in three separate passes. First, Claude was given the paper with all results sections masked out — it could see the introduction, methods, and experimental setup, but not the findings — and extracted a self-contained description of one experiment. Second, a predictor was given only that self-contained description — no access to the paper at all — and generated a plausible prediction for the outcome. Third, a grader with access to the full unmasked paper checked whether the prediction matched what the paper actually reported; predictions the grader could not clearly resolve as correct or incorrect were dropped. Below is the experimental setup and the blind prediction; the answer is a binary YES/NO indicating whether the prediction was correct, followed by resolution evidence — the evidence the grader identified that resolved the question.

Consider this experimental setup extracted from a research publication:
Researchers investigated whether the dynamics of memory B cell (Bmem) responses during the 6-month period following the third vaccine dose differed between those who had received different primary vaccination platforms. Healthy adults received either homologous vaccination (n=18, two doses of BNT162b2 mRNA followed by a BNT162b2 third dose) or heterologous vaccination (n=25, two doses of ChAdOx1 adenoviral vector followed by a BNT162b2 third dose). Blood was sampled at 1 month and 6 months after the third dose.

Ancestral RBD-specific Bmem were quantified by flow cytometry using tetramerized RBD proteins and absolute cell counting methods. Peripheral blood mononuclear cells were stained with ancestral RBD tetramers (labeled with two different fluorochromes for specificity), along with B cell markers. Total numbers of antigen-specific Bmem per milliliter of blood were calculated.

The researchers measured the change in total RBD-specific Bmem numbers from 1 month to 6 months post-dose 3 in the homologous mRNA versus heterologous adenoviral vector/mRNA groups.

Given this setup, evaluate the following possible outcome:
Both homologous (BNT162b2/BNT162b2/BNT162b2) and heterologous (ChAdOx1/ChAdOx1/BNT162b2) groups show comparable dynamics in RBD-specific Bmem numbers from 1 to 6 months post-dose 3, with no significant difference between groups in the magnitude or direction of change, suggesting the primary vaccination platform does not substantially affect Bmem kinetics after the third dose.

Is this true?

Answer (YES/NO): YES